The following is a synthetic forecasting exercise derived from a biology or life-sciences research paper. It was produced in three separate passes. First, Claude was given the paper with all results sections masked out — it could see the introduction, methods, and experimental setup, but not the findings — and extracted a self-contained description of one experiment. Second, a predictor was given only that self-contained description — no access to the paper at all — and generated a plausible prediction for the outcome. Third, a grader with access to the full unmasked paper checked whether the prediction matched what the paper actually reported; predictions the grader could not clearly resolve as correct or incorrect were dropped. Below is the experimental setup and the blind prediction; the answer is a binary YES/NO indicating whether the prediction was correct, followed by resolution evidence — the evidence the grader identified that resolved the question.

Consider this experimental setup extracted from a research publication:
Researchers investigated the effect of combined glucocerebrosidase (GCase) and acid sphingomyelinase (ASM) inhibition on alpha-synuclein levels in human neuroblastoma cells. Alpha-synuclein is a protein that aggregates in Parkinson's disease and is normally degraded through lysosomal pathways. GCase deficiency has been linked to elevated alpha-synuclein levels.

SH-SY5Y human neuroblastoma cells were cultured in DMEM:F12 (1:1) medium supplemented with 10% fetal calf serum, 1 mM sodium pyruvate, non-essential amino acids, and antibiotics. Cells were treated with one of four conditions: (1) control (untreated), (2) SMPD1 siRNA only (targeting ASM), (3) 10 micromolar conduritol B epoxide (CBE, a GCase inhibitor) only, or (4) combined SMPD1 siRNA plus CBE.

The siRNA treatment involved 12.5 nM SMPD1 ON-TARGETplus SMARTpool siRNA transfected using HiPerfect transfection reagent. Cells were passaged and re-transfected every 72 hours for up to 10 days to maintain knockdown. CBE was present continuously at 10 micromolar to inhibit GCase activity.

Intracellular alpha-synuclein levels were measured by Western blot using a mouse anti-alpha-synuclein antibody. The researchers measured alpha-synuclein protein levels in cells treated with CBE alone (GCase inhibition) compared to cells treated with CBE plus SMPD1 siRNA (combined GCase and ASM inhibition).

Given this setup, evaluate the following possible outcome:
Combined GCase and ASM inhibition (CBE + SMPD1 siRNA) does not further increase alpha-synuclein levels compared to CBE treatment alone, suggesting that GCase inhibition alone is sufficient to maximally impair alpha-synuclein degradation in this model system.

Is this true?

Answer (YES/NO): NO